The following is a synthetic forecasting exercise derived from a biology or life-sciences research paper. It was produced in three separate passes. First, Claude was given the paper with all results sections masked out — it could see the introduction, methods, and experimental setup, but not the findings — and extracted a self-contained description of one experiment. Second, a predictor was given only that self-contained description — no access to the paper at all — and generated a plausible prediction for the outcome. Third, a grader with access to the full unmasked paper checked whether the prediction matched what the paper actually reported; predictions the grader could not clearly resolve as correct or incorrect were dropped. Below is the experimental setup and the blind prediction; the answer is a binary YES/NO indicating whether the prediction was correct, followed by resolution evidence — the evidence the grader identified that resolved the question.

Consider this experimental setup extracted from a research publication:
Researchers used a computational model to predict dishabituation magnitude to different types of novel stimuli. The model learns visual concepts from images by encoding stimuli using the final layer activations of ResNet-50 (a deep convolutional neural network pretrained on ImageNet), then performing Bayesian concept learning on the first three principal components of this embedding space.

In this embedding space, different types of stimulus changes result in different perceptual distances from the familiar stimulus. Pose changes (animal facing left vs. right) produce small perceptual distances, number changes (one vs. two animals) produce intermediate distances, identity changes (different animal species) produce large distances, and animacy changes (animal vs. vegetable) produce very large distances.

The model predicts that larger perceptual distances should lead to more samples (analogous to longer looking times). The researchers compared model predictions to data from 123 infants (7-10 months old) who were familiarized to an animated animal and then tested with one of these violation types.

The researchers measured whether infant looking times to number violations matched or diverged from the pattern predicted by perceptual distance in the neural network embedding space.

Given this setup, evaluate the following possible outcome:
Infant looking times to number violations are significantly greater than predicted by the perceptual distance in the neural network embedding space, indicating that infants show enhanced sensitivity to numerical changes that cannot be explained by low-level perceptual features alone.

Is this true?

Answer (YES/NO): YES